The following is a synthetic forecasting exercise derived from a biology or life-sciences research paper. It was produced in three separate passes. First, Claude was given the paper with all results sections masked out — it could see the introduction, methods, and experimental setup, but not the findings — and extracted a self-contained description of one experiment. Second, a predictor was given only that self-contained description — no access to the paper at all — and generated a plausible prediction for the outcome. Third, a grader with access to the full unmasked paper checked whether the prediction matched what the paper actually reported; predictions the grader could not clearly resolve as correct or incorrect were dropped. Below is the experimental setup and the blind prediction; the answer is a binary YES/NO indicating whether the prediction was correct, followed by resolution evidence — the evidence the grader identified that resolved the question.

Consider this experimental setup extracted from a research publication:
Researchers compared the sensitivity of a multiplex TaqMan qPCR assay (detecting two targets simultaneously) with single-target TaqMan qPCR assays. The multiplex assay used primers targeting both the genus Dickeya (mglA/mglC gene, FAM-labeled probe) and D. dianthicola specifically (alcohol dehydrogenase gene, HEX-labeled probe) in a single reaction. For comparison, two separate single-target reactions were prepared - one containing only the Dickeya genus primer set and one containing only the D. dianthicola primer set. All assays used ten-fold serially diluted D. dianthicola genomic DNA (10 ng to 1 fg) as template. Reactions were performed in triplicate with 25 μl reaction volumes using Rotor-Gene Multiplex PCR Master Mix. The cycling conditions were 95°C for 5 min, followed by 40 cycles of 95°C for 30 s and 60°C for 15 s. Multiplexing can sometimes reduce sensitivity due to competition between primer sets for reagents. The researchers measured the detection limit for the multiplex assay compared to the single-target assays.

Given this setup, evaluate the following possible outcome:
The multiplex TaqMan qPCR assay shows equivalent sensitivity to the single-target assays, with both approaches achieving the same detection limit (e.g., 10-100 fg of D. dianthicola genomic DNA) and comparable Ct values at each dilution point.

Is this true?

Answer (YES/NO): YES